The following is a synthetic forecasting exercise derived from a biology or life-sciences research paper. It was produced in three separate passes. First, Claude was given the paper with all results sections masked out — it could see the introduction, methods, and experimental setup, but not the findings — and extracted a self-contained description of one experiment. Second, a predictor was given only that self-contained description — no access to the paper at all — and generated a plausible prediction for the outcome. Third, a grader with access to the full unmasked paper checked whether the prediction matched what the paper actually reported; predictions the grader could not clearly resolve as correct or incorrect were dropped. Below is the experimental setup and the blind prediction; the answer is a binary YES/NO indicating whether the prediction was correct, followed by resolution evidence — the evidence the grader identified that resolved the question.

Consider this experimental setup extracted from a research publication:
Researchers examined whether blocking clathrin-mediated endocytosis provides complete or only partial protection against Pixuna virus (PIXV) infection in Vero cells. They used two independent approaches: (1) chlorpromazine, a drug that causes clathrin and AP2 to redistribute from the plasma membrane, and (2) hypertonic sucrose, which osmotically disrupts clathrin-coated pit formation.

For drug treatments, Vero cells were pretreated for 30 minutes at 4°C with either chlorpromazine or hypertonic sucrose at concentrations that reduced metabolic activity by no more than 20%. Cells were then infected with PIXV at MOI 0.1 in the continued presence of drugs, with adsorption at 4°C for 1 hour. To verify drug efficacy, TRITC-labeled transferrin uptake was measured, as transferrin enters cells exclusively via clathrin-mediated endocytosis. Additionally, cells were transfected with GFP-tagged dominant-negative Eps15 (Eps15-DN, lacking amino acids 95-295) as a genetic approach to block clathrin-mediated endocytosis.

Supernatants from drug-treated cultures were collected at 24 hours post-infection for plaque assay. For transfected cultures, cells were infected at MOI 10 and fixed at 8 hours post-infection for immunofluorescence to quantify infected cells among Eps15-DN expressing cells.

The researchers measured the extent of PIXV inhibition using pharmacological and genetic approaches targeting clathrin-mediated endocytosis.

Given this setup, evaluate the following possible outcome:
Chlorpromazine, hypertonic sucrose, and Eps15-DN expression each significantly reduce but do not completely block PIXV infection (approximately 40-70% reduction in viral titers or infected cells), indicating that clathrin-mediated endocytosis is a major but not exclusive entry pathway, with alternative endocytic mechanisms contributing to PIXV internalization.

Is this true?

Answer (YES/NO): NO